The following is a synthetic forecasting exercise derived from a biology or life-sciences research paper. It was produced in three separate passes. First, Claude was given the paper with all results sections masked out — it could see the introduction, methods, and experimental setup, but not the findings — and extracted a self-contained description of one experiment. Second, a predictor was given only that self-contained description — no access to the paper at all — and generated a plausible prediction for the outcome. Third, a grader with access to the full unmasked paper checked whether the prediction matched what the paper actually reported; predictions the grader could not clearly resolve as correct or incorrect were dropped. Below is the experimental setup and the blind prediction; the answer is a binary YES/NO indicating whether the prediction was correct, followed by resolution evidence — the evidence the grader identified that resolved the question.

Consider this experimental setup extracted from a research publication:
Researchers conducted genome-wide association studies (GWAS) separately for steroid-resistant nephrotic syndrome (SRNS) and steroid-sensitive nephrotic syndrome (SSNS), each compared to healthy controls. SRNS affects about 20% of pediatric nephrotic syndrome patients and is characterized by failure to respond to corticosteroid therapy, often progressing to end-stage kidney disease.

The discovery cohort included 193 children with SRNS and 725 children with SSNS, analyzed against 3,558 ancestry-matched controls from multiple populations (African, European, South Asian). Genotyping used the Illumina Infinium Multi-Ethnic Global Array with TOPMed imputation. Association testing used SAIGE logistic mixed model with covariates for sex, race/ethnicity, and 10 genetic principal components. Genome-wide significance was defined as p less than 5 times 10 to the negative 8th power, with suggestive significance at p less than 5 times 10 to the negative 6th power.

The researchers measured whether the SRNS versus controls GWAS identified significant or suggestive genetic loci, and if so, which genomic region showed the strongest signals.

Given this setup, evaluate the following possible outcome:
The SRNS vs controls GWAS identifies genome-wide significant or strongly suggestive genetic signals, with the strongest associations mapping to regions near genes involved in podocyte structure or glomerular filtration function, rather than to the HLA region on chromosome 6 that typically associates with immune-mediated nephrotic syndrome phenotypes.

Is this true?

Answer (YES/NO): NO